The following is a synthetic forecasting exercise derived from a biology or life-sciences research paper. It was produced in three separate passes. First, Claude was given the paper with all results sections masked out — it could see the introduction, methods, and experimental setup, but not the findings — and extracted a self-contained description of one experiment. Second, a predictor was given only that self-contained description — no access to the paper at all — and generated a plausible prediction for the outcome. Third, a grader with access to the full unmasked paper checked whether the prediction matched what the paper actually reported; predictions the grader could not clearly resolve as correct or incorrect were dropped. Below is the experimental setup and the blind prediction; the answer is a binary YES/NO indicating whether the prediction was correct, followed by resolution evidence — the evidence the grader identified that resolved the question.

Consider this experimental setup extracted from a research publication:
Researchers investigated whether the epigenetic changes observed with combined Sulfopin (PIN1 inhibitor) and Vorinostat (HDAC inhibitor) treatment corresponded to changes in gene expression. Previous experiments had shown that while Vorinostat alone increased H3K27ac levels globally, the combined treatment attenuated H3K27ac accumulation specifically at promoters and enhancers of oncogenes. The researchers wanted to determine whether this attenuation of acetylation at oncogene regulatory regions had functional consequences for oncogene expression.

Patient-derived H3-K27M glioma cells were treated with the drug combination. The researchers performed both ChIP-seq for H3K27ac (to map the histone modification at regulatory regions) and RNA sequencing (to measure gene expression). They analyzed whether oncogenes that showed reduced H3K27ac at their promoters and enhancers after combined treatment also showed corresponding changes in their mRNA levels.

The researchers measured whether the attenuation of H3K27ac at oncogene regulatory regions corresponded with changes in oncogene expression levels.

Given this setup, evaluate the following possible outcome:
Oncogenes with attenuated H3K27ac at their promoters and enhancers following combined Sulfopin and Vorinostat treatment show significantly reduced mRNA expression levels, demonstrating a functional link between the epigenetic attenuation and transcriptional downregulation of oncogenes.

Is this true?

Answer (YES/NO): YES